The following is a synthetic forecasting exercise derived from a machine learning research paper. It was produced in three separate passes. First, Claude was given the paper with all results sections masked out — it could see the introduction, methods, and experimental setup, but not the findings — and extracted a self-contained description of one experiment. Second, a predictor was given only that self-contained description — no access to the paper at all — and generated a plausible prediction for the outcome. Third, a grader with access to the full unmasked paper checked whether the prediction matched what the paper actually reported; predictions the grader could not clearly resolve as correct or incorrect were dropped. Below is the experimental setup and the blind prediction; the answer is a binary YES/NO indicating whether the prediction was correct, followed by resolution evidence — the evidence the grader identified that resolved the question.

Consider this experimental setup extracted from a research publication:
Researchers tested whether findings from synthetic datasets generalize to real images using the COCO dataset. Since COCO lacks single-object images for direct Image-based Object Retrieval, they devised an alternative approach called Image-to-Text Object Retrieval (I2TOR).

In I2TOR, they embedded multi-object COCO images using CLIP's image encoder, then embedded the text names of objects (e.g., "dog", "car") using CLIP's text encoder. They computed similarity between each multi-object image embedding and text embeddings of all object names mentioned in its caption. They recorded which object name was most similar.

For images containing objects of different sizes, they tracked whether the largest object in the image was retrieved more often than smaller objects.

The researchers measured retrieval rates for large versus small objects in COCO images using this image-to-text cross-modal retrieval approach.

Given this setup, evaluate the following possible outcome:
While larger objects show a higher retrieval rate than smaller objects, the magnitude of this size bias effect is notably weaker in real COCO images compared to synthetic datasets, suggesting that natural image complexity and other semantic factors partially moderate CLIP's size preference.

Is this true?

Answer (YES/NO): NO